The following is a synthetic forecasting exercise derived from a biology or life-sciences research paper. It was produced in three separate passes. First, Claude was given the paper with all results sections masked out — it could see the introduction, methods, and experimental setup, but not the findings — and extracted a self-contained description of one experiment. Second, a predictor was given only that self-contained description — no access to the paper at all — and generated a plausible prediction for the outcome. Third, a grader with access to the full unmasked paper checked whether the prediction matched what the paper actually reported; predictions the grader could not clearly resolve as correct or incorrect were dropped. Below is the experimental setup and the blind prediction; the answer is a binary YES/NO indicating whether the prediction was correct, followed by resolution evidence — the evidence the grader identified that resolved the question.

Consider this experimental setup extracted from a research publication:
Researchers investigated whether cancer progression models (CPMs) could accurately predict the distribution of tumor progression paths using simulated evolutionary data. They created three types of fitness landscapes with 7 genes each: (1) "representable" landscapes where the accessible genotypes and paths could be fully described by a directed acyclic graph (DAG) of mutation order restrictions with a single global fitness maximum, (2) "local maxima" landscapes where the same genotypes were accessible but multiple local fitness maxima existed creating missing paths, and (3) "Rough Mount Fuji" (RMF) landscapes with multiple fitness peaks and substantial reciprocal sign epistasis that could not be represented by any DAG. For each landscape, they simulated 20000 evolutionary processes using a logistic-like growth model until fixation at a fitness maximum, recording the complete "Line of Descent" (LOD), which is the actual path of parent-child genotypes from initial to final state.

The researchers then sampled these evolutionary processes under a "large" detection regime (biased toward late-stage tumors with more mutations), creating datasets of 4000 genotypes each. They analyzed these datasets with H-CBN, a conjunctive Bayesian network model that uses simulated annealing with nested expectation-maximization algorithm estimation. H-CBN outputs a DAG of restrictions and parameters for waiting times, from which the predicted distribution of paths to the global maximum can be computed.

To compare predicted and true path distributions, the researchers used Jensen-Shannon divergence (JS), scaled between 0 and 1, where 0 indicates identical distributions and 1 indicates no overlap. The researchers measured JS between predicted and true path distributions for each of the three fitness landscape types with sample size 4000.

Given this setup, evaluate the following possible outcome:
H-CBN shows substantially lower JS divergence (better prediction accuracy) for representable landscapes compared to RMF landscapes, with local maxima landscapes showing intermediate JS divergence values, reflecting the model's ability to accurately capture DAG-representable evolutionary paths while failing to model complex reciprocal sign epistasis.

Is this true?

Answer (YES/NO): NO